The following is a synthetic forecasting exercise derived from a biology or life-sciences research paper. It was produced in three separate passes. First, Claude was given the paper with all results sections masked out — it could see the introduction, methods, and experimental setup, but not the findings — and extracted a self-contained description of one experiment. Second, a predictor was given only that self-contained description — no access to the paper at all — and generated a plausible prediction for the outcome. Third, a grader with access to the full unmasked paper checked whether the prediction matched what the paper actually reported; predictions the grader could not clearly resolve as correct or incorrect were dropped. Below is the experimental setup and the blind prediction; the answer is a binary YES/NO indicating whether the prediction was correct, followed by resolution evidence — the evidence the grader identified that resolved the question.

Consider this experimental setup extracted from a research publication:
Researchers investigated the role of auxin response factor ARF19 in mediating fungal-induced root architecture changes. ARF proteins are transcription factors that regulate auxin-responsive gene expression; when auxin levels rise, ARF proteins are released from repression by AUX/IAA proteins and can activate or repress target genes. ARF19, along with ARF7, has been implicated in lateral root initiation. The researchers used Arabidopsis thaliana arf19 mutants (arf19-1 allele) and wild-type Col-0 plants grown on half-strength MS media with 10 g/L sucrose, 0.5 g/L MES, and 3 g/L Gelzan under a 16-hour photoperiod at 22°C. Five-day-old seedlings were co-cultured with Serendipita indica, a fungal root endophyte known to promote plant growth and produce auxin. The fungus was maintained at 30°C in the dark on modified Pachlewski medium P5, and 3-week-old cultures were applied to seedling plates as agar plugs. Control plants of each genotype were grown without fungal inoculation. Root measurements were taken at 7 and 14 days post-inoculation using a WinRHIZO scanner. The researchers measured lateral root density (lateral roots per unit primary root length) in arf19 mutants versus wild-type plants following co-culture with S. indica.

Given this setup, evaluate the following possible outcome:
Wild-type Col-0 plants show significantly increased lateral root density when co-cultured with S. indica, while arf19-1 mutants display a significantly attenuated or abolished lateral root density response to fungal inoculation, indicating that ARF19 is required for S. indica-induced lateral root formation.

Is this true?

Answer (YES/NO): YES